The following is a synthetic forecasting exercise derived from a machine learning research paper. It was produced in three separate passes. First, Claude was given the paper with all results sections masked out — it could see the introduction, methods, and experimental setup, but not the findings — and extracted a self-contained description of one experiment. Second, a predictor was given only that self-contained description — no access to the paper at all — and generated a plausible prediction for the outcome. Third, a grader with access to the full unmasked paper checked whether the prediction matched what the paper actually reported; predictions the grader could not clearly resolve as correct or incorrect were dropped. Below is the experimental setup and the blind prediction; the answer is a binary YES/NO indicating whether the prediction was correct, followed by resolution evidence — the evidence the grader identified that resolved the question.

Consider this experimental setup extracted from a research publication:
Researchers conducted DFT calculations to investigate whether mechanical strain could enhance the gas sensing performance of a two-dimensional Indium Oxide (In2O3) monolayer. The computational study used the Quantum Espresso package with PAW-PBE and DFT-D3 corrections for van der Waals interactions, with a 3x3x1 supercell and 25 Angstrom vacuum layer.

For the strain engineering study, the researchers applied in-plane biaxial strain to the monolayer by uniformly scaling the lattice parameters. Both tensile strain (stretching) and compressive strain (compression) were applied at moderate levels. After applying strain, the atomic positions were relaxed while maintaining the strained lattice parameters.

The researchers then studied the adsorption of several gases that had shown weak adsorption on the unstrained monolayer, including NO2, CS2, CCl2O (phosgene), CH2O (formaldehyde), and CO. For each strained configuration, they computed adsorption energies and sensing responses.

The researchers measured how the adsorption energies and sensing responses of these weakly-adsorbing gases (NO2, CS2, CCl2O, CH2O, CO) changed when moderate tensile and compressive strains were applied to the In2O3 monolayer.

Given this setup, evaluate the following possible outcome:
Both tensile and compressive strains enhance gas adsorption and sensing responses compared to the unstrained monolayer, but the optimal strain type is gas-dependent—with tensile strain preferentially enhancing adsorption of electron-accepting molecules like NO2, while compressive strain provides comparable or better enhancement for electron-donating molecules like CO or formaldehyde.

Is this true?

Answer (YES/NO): NO